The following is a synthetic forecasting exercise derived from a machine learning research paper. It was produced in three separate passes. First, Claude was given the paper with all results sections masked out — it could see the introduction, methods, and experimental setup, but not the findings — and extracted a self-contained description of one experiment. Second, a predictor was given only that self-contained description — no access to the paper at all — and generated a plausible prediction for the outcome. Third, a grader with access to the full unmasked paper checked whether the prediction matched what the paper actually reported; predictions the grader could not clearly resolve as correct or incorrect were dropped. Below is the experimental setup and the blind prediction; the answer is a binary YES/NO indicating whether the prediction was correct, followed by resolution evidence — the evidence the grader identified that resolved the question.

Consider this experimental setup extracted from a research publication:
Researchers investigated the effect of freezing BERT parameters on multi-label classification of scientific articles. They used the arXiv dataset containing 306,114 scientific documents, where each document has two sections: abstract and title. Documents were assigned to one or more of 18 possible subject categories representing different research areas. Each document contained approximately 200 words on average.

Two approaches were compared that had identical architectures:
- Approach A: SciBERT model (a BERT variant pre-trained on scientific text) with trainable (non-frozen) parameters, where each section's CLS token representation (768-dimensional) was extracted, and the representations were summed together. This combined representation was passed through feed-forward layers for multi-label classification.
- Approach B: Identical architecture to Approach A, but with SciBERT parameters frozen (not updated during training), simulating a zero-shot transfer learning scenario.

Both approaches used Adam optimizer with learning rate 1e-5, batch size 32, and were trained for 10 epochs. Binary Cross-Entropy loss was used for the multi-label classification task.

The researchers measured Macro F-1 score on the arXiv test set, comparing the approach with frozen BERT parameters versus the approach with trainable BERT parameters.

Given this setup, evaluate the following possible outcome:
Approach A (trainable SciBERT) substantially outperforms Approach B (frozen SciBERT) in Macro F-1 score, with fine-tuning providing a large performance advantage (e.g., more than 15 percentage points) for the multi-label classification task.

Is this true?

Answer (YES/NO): NO